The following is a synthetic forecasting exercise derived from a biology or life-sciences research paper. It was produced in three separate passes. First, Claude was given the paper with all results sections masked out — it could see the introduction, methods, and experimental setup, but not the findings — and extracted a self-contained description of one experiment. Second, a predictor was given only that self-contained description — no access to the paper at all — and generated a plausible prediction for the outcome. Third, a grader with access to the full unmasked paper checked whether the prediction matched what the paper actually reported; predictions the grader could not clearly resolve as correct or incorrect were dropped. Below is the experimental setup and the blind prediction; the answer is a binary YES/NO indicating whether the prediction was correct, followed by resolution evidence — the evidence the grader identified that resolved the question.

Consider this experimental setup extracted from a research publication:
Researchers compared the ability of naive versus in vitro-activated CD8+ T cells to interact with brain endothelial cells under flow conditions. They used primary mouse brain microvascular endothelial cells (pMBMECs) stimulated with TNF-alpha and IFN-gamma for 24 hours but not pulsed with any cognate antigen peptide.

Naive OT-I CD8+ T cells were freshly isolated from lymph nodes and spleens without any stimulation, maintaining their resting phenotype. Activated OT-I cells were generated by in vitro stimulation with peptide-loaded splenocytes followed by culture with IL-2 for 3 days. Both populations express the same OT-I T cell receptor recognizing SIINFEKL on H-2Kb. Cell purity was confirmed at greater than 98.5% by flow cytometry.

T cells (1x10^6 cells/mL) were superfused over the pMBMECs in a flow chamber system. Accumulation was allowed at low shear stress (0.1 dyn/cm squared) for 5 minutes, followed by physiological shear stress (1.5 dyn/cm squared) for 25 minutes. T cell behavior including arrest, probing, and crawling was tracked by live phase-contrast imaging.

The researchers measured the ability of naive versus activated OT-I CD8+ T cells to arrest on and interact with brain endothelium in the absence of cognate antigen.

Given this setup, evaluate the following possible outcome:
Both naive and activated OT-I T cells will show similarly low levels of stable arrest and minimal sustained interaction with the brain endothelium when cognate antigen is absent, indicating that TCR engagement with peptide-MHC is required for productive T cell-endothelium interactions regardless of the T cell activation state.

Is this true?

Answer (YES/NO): NO